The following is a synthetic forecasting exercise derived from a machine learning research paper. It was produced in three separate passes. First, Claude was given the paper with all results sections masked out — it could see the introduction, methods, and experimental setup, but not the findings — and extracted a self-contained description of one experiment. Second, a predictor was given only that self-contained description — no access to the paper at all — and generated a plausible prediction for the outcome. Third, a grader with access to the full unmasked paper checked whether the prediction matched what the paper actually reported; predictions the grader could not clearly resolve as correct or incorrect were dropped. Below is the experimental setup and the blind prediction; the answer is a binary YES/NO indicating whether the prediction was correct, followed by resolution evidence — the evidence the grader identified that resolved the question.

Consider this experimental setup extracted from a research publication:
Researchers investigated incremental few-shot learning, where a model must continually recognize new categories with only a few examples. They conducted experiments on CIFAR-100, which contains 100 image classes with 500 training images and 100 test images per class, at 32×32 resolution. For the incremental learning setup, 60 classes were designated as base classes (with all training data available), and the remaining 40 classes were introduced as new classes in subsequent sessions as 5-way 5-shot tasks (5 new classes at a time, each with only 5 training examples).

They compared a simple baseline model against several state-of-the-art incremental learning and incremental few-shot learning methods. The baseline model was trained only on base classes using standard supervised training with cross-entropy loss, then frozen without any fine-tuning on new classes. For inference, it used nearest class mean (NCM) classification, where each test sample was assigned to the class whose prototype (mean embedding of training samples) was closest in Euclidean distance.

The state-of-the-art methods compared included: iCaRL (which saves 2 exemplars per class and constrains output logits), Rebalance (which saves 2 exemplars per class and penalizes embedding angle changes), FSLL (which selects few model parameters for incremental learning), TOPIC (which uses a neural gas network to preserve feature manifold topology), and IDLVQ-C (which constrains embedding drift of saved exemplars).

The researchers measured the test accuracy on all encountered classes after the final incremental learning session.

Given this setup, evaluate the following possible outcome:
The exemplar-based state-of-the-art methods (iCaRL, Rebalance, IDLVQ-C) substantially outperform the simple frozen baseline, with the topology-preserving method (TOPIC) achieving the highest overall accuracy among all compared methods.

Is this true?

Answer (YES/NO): NO